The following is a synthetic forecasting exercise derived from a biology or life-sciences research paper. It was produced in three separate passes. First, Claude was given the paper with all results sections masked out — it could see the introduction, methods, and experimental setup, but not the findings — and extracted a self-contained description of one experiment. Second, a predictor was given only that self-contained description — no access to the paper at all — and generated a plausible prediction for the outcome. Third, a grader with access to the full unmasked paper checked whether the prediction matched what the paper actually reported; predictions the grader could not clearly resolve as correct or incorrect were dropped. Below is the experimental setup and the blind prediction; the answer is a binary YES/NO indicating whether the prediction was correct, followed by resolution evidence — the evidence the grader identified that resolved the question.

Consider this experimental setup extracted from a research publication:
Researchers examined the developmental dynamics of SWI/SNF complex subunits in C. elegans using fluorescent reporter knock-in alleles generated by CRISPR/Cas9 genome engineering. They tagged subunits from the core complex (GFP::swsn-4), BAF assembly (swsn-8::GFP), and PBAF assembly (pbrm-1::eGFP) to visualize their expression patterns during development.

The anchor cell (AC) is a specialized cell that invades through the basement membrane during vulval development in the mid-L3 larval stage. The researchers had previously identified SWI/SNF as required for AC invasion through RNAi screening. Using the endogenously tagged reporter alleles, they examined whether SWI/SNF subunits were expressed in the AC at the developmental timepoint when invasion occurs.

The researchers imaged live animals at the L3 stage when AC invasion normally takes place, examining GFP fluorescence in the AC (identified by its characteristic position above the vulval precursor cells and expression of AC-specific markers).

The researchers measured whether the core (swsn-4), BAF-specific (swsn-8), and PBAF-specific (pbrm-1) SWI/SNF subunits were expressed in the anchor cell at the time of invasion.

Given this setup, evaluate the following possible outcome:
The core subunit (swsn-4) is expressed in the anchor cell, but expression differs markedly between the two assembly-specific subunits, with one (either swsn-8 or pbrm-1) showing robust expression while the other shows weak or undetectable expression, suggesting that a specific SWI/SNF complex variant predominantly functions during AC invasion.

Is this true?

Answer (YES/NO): NO